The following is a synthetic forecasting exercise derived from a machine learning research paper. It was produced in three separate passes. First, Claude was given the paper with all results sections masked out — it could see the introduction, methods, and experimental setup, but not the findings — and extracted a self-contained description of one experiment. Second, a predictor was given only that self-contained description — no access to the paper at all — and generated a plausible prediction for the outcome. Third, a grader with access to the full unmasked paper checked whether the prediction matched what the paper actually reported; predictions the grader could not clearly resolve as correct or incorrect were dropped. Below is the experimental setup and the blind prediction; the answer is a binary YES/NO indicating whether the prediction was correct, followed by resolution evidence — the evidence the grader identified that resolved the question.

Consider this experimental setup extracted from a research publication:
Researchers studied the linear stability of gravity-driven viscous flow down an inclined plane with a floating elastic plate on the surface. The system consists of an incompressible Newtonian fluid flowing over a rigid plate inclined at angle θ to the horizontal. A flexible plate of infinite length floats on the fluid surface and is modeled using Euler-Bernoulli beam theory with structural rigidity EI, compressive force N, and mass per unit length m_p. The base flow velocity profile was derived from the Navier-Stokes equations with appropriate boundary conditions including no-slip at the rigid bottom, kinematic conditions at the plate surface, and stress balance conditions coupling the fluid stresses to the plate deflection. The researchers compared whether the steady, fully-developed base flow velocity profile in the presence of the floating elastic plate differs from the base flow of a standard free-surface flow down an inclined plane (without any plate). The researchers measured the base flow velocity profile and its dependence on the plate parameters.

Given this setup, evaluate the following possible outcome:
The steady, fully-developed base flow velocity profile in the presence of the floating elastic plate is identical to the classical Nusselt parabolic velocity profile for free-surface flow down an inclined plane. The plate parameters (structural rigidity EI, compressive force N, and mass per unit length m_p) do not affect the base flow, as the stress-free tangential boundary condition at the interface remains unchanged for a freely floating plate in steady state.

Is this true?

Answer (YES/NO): YES